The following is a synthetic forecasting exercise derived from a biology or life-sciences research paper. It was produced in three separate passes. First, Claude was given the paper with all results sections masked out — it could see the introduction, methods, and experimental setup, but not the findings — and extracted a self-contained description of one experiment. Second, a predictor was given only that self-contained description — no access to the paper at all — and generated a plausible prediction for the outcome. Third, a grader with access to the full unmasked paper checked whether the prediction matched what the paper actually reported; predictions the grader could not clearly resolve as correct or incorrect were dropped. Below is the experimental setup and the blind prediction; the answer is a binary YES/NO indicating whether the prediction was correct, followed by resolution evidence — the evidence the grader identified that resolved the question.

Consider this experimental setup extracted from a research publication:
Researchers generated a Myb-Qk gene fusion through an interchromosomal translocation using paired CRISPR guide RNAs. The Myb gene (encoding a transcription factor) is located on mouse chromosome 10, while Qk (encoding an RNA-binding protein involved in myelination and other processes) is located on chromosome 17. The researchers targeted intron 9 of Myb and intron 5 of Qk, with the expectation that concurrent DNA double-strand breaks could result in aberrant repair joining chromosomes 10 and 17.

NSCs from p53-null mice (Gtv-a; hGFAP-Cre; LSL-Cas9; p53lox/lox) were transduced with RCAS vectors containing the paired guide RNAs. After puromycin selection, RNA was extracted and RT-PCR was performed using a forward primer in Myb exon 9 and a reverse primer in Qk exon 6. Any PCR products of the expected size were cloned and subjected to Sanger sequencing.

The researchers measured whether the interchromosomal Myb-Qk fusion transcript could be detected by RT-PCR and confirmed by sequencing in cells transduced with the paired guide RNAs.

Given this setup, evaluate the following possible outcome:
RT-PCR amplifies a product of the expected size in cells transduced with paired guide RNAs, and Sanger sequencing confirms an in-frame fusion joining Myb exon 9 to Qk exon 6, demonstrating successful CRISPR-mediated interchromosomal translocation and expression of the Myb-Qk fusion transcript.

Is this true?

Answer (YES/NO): NO